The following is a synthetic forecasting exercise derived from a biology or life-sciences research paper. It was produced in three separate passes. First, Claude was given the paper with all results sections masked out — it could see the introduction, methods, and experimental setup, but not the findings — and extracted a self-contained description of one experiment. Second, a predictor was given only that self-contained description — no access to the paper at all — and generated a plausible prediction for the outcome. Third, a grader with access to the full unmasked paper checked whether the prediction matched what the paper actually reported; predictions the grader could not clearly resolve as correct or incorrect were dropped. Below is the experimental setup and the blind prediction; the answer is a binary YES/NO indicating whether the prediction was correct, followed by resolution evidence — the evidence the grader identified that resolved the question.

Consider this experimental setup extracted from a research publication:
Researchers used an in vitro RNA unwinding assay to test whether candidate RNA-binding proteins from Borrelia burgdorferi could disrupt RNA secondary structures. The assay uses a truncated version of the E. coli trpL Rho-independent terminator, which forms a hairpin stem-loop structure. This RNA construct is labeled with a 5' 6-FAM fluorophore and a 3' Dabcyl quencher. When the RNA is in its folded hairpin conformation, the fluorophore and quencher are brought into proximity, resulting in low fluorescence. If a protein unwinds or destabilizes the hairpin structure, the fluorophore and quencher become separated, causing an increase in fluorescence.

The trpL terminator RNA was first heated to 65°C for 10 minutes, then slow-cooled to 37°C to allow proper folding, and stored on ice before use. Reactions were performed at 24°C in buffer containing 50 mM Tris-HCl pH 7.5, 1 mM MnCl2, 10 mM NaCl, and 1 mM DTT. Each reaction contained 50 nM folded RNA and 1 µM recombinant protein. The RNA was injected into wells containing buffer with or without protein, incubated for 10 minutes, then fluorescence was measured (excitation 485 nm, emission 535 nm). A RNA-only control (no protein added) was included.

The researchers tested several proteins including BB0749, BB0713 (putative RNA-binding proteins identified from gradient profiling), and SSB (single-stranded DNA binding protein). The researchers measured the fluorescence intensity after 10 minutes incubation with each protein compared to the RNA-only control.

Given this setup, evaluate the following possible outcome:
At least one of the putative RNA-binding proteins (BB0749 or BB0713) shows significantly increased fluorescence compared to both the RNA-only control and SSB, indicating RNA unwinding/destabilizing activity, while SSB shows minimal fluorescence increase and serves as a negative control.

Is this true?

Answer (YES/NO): YES